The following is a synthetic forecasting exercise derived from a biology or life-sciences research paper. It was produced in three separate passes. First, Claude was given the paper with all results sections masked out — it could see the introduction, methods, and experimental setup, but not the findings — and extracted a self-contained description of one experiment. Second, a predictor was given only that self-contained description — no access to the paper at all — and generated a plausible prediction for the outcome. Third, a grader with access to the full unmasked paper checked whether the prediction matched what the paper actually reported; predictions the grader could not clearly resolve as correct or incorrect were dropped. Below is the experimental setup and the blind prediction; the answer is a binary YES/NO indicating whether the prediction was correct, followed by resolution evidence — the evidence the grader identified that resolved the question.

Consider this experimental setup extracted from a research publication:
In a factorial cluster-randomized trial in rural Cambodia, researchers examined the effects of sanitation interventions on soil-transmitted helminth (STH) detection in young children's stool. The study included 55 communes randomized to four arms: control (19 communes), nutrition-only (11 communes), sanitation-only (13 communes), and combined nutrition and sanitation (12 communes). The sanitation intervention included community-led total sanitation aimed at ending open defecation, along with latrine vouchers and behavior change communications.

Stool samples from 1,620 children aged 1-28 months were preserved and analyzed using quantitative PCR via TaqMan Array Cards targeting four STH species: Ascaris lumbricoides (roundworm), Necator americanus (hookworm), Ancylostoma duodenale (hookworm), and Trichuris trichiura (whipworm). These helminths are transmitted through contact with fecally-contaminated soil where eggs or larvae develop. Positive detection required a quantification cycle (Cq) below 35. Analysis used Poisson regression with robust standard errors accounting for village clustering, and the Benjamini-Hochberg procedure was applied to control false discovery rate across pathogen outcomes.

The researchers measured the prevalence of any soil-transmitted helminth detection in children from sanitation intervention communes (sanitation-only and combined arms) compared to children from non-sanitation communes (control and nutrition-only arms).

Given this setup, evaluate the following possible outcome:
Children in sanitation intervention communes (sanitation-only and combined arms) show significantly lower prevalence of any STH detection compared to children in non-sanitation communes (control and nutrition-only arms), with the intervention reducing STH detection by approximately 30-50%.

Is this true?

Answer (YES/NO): NO